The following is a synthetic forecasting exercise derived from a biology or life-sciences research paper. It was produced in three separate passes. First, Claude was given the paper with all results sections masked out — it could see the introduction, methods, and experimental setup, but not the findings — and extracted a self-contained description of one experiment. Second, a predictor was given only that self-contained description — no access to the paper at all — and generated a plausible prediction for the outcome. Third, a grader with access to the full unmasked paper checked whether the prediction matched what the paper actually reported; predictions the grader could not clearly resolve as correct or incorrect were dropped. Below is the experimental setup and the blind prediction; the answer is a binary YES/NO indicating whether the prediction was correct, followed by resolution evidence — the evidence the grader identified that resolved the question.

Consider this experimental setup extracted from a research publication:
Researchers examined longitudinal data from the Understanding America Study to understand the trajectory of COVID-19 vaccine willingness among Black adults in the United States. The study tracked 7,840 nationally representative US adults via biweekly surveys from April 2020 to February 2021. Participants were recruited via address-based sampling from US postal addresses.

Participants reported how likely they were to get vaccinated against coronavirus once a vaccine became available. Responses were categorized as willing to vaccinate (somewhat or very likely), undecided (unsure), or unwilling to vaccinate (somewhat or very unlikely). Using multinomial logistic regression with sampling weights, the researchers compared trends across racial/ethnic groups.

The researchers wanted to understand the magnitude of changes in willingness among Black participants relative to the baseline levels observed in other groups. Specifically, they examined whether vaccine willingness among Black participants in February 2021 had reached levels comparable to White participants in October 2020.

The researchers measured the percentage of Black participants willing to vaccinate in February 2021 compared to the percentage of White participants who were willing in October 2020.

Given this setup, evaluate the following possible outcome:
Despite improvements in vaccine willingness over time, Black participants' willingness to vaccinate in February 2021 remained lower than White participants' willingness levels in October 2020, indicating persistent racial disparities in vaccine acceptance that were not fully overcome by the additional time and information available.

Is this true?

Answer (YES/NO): YES